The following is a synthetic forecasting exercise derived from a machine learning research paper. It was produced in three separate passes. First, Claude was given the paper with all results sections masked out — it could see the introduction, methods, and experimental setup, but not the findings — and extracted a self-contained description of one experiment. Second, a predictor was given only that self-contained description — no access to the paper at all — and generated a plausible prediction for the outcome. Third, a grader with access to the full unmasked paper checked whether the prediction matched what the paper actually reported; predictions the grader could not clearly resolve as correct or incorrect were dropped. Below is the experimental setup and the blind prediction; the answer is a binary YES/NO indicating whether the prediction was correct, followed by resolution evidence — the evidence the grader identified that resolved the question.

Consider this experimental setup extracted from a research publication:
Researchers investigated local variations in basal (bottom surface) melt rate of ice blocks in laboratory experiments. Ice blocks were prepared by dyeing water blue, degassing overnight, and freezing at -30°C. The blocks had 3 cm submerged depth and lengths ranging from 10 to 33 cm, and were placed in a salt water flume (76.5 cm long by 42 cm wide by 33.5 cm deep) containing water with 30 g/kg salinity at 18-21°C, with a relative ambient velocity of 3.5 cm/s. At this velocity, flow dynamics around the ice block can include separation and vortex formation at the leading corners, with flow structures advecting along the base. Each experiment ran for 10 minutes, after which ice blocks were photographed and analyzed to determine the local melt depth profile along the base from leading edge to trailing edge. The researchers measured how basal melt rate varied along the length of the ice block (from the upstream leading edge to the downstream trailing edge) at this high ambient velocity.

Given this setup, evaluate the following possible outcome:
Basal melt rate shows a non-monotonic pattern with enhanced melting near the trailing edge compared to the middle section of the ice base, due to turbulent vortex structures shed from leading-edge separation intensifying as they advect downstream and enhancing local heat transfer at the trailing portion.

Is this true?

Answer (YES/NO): NO